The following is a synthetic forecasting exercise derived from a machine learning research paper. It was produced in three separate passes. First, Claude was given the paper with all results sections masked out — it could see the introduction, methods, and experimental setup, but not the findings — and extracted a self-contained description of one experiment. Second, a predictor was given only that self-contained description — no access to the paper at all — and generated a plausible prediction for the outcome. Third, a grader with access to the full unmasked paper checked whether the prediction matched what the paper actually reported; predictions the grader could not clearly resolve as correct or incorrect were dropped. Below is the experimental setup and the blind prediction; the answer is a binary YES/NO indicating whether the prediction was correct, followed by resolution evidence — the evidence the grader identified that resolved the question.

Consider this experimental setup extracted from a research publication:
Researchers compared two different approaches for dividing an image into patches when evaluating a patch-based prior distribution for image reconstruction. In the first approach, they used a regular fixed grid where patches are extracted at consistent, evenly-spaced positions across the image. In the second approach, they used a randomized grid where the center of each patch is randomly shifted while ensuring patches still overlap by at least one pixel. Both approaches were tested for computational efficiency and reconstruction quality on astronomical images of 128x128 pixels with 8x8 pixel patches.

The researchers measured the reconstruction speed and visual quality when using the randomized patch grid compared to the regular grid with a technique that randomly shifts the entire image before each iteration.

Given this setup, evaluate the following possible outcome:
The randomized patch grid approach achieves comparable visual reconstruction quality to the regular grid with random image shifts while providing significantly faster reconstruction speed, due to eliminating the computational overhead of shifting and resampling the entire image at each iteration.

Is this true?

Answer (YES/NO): NO